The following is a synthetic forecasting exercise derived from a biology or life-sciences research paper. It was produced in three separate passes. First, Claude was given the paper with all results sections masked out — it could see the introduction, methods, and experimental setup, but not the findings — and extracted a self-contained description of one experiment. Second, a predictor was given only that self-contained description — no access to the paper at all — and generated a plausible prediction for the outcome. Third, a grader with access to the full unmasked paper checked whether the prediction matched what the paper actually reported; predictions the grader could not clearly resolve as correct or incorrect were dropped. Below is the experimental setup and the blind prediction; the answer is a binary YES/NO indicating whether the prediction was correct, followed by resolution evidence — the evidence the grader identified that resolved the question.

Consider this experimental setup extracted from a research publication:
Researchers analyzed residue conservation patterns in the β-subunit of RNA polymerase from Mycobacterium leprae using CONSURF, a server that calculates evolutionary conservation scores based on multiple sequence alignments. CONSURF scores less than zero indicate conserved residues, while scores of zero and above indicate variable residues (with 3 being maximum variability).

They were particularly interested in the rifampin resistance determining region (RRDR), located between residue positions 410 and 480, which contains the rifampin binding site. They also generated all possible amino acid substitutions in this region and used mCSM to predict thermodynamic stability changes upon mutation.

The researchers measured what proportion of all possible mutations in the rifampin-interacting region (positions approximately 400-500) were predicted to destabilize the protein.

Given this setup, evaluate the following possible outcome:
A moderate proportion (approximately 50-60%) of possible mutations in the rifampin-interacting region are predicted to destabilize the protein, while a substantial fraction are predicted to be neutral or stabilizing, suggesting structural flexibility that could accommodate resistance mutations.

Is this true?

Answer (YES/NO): NO